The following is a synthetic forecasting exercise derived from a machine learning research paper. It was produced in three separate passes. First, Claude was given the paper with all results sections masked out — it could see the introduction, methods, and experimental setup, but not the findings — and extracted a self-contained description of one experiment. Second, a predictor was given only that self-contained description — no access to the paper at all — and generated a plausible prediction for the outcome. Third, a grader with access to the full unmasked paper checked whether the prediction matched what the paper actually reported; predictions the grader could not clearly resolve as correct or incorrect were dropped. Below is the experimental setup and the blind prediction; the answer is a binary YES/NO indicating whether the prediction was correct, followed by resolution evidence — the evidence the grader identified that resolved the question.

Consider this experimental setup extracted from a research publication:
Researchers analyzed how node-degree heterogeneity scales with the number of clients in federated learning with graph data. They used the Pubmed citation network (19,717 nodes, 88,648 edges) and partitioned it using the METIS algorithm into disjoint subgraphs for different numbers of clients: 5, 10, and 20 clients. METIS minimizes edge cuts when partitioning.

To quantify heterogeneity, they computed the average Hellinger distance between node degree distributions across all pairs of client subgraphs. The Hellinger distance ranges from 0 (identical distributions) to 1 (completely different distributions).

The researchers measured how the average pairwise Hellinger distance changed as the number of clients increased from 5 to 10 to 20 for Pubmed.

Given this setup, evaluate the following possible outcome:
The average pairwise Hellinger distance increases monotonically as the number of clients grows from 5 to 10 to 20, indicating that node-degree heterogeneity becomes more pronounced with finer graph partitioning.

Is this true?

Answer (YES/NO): YES